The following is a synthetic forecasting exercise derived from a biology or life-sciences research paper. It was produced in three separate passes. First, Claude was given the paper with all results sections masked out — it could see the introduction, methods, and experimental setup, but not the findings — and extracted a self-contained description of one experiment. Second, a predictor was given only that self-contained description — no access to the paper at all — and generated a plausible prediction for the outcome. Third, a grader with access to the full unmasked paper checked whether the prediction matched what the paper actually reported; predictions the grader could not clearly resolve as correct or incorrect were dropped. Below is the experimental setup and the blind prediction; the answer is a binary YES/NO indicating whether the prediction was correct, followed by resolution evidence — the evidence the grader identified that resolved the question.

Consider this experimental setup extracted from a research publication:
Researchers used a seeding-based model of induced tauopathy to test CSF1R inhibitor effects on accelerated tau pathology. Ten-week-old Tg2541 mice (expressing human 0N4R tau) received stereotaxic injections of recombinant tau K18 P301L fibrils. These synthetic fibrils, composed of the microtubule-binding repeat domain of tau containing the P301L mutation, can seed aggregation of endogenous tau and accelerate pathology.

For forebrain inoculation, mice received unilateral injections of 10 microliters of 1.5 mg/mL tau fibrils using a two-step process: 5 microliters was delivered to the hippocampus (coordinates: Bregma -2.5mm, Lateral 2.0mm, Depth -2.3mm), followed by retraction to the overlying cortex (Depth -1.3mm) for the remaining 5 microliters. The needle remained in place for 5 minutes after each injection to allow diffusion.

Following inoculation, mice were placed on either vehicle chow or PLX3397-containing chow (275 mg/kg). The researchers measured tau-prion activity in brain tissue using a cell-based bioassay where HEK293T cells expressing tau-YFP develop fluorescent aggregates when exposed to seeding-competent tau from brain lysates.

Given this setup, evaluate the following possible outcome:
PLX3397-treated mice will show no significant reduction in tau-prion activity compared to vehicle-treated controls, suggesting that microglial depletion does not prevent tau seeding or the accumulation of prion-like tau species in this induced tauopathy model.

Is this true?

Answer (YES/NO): NO